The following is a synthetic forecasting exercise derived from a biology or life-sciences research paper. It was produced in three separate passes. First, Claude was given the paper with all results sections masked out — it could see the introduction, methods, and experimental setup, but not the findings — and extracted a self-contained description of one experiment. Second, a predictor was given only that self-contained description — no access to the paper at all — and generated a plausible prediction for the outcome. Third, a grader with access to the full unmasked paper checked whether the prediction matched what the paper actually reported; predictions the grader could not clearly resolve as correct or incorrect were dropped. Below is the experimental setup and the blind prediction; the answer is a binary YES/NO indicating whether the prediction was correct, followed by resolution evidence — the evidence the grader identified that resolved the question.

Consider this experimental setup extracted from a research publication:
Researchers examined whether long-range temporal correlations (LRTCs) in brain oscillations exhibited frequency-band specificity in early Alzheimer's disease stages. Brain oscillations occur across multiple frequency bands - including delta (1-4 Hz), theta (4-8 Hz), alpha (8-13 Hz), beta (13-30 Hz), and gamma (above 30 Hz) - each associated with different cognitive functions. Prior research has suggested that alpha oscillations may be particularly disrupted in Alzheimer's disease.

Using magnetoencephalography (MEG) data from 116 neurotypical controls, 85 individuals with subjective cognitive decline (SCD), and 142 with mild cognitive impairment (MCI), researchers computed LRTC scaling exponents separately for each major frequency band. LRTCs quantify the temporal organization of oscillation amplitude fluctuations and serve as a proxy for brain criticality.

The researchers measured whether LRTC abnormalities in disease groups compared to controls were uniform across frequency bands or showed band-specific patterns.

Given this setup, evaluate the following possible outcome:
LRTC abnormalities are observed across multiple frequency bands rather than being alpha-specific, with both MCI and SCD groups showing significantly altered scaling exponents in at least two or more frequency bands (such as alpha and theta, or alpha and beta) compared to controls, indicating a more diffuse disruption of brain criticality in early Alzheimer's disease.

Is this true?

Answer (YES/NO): NO